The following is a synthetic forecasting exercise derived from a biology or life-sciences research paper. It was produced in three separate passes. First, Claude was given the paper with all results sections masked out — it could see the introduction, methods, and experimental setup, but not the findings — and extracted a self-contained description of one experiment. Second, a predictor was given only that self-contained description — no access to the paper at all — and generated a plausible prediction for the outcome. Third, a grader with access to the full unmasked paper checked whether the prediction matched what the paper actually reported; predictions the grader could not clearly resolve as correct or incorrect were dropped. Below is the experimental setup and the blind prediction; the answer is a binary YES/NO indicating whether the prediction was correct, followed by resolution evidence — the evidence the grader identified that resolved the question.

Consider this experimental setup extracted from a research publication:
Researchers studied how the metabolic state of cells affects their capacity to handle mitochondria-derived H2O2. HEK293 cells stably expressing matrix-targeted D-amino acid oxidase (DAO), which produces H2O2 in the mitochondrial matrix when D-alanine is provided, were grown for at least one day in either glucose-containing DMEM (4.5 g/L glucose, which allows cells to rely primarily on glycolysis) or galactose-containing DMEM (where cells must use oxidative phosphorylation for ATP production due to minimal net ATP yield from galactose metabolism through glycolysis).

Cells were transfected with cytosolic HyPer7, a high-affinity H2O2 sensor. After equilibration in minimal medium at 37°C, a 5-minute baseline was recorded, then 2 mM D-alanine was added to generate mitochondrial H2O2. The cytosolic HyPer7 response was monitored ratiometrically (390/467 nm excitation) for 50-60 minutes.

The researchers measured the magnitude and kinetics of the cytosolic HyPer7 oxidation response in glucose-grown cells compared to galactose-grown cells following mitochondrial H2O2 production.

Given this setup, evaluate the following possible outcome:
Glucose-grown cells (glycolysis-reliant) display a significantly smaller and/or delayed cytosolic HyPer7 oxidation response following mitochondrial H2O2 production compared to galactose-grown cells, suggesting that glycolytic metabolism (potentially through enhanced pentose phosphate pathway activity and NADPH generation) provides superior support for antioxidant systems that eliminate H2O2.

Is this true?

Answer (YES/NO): NO